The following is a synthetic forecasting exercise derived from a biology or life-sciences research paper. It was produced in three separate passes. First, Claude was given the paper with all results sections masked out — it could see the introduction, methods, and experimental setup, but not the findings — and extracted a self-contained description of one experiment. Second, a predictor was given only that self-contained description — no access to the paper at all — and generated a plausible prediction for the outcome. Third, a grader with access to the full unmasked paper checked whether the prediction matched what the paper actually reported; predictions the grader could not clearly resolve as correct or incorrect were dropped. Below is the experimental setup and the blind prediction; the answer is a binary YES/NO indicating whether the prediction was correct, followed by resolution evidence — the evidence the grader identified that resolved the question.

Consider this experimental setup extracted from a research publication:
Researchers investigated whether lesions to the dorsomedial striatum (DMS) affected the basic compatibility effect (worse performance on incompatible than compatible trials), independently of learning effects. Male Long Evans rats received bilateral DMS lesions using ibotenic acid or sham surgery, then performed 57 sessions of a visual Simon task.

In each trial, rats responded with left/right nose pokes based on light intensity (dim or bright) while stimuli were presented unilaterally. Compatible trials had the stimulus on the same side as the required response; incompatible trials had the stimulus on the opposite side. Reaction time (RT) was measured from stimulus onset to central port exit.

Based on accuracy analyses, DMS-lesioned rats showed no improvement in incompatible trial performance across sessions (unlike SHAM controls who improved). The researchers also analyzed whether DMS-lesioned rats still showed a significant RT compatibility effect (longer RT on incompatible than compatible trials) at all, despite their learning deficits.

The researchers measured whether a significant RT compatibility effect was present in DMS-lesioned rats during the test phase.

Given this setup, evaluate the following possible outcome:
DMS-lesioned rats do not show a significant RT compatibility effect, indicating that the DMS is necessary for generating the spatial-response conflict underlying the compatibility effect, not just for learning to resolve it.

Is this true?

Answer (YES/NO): NO